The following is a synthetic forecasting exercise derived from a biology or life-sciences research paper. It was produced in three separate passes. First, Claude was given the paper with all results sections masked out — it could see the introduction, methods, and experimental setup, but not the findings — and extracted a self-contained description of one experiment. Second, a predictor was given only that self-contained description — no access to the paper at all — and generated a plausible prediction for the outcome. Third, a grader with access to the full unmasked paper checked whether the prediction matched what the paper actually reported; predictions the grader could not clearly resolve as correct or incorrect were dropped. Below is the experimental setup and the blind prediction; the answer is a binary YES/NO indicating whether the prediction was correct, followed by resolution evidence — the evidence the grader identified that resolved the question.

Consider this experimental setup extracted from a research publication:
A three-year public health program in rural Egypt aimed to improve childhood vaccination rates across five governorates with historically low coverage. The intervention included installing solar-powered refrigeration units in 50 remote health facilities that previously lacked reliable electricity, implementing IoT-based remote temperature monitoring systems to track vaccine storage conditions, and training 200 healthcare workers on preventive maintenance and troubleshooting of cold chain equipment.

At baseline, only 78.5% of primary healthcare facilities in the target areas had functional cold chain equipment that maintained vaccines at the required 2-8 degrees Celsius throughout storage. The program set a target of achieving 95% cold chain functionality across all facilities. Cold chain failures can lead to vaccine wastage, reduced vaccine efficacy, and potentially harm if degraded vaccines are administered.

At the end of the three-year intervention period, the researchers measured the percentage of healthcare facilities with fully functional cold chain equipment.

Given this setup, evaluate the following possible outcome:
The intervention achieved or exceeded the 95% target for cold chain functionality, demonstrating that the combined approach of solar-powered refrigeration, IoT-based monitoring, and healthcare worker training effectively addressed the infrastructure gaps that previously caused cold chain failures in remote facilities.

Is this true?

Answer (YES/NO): YES